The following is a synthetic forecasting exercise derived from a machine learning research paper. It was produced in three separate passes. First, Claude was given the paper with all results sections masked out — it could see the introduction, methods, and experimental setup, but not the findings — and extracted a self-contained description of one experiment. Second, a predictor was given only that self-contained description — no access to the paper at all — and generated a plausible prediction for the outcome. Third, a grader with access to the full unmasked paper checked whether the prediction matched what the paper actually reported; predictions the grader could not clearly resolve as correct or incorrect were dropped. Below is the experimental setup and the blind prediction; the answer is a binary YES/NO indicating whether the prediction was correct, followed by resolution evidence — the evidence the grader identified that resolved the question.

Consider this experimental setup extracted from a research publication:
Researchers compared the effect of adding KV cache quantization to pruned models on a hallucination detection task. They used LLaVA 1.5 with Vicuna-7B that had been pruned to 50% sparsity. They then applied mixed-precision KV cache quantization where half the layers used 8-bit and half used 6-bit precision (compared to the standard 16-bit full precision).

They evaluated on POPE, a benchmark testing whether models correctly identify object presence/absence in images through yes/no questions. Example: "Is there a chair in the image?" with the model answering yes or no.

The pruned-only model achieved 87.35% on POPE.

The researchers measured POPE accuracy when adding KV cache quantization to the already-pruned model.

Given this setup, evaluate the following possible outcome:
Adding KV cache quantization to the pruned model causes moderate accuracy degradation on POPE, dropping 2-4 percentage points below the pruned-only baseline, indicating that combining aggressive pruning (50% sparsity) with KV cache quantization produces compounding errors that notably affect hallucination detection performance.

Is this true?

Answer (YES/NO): NO